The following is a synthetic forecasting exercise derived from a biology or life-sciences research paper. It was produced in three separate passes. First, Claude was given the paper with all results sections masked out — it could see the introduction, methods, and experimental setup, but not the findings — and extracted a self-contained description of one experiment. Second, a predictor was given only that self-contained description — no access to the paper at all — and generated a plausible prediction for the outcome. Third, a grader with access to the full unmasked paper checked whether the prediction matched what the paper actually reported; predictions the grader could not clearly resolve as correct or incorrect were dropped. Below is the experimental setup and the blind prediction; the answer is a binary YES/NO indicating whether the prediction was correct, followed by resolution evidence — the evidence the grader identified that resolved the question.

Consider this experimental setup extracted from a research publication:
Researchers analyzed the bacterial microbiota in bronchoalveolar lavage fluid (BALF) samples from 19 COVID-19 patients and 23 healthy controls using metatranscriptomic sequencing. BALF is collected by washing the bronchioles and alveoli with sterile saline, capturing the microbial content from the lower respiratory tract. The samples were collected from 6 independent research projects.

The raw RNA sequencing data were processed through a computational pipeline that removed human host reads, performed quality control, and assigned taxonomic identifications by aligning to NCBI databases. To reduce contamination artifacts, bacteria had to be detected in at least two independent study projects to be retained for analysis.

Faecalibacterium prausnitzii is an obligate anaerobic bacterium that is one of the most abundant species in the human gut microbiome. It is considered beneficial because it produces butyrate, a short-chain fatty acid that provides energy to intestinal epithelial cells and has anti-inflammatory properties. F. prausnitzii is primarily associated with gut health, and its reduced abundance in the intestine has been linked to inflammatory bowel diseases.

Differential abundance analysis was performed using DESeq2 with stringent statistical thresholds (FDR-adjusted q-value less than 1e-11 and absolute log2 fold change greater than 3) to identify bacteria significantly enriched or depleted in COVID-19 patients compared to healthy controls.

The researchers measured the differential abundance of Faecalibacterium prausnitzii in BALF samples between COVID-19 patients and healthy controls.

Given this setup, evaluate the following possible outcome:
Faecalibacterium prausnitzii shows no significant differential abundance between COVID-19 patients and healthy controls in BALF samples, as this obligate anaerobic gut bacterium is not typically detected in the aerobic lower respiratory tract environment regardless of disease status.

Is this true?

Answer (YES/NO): NO